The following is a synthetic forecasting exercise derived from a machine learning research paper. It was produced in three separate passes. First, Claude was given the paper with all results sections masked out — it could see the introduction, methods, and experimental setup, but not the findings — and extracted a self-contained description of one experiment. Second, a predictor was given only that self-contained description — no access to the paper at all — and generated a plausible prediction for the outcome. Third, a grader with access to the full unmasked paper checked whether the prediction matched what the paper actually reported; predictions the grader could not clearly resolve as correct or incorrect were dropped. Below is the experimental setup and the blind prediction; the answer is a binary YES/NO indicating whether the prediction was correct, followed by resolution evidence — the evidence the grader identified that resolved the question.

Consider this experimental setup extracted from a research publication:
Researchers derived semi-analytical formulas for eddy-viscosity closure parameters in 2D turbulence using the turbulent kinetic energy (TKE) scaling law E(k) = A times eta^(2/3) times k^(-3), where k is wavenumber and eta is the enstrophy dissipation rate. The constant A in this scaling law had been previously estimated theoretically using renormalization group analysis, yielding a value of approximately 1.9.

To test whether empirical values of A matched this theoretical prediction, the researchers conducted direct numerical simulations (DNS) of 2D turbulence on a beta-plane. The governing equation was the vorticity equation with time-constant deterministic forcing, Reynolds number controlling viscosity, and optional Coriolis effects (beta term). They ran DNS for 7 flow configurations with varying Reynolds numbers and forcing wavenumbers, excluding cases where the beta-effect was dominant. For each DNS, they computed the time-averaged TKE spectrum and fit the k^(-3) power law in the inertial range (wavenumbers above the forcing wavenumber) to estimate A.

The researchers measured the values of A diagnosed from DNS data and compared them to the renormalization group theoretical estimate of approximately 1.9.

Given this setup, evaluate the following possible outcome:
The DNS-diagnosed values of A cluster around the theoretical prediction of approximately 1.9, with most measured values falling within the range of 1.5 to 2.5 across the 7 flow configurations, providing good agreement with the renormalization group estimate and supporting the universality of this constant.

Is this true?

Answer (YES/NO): YES